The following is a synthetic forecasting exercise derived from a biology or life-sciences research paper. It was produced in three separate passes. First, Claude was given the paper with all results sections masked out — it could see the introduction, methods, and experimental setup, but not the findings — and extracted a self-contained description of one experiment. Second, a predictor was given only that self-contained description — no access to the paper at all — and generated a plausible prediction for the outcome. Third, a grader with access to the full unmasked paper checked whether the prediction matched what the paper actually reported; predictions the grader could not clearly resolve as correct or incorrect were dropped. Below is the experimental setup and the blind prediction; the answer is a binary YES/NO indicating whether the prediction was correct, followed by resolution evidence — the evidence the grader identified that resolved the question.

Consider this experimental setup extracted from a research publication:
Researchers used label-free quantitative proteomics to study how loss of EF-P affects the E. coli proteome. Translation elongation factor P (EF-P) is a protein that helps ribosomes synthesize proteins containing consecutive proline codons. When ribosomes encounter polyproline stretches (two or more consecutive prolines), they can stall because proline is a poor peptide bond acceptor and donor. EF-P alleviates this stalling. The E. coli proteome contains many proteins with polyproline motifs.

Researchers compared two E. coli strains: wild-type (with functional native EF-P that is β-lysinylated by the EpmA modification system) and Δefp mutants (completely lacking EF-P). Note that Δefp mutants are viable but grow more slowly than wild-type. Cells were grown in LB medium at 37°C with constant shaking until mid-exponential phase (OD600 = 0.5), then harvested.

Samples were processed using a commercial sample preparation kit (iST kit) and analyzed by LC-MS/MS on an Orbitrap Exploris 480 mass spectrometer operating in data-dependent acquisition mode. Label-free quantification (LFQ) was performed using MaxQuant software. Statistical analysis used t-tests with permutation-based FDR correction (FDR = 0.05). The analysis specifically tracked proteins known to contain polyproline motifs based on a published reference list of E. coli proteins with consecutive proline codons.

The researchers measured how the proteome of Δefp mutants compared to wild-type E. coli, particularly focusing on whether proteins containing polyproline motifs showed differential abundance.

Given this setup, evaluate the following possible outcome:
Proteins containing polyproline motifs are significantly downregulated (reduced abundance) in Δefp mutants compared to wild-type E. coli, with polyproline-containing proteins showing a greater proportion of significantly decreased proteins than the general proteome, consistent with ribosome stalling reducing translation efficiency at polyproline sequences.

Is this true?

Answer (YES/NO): NO